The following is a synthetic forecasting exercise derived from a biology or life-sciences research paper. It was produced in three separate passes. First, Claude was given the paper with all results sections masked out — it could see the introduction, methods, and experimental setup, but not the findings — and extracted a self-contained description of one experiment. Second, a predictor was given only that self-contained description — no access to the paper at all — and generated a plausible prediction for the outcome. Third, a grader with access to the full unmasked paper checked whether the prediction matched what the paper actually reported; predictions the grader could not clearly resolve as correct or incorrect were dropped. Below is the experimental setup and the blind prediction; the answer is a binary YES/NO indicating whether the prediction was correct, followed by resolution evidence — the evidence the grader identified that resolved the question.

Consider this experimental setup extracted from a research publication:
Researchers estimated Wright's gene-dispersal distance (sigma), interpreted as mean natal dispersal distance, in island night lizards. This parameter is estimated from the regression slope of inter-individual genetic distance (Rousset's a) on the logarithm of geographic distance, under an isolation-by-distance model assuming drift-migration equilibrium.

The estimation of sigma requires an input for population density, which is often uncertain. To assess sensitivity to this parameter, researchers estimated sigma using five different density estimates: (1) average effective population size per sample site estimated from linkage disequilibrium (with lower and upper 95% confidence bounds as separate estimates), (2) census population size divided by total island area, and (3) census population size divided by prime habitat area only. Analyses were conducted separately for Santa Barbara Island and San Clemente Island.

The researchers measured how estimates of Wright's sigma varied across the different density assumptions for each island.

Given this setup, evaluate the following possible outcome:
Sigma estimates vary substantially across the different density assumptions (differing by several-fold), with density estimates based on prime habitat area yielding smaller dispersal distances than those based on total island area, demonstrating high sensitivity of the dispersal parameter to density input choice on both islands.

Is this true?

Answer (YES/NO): YES